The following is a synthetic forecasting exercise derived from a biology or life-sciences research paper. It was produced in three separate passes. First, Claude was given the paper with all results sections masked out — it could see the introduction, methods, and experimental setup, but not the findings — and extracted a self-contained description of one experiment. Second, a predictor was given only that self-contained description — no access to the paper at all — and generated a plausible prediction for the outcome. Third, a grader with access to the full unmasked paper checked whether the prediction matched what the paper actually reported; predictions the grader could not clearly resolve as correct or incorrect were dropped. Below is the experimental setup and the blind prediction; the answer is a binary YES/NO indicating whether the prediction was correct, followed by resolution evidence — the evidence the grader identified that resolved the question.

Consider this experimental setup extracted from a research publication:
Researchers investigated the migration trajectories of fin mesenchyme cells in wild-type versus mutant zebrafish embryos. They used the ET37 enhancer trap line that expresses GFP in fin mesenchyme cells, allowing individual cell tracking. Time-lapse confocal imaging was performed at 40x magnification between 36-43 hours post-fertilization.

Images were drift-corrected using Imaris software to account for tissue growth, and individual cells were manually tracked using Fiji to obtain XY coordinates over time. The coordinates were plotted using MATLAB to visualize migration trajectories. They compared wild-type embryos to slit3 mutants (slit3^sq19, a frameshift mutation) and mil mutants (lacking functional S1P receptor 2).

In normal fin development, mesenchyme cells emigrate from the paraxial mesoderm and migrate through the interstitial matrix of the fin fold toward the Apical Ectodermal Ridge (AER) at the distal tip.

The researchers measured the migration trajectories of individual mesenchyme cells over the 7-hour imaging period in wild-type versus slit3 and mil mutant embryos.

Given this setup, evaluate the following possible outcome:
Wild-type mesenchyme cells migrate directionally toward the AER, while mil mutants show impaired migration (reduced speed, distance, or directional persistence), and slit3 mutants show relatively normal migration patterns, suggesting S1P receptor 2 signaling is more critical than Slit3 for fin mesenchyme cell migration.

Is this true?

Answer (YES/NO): NO